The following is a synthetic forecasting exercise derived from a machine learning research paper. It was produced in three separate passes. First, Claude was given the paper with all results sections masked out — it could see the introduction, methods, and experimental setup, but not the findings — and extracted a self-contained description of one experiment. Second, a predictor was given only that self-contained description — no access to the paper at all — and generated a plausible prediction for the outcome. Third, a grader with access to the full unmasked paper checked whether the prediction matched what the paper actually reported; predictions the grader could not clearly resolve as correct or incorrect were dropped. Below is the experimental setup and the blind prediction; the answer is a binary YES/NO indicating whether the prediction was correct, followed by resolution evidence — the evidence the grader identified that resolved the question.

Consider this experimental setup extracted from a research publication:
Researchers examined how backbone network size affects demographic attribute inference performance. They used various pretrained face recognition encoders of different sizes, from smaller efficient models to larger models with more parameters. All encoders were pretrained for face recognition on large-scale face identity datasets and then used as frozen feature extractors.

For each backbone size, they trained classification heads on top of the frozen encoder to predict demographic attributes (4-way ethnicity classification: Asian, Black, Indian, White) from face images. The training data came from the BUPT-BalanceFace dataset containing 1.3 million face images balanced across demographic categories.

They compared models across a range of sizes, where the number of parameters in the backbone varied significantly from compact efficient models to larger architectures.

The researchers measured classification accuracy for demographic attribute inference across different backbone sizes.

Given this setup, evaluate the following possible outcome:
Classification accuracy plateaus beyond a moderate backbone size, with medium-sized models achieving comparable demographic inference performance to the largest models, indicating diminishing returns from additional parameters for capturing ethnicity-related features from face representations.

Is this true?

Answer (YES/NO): YES